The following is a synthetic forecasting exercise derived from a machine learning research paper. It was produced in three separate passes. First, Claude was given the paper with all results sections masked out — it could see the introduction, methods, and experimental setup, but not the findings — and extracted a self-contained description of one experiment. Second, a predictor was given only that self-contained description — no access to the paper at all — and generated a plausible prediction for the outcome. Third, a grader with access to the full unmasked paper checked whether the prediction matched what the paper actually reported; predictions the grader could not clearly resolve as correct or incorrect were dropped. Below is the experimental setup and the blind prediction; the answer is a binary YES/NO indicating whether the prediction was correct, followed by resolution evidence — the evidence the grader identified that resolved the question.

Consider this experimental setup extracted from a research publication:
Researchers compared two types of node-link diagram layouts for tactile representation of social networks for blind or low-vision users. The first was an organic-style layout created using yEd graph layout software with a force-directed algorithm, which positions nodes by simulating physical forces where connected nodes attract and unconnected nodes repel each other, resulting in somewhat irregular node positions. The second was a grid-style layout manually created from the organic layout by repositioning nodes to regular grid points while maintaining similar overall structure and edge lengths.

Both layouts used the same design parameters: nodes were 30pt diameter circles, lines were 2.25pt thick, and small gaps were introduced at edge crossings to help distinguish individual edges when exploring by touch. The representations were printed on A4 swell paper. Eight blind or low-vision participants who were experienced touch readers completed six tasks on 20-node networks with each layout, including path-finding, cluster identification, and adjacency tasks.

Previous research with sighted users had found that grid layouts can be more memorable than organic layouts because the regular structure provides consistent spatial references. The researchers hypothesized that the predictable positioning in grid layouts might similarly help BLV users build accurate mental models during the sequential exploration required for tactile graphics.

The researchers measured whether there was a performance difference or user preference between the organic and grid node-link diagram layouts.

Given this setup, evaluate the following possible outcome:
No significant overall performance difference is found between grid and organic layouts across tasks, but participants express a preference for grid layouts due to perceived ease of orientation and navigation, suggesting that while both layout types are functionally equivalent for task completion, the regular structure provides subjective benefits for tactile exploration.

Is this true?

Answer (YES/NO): NO